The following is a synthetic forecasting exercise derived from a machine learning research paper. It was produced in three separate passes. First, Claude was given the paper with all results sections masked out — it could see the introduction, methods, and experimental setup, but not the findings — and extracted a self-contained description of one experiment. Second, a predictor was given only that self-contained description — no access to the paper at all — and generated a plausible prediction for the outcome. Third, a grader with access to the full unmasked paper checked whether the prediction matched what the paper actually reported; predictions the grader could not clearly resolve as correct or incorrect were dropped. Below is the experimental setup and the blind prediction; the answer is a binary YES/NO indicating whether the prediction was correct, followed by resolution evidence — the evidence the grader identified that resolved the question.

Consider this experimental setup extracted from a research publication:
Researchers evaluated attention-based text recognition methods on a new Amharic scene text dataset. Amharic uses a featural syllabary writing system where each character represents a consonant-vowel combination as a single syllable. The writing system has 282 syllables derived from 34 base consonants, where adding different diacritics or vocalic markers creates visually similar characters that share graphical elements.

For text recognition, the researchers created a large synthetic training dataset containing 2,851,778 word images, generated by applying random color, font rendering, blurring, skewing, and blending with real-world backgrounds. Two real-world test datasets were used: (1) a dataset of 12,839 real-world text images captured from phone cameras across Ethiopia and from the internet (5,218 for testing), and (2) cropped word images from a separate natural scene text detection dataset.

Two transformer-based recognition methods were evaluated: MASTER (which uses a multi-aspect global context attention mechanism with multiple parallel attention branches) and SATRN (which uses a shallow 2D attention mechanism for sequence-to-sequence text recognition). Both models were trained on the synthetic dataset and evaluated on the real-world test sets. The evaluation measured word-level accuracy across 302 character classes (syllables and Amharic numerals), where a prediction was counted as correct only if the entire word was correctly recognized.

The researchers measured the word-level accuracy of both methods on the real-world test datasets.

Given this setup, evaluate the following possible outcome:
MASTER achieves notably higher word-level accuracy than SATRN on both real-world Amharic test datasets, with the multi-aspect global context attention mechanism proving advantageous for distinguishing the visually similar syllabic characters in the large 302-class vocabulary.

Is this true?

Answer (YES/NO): NO